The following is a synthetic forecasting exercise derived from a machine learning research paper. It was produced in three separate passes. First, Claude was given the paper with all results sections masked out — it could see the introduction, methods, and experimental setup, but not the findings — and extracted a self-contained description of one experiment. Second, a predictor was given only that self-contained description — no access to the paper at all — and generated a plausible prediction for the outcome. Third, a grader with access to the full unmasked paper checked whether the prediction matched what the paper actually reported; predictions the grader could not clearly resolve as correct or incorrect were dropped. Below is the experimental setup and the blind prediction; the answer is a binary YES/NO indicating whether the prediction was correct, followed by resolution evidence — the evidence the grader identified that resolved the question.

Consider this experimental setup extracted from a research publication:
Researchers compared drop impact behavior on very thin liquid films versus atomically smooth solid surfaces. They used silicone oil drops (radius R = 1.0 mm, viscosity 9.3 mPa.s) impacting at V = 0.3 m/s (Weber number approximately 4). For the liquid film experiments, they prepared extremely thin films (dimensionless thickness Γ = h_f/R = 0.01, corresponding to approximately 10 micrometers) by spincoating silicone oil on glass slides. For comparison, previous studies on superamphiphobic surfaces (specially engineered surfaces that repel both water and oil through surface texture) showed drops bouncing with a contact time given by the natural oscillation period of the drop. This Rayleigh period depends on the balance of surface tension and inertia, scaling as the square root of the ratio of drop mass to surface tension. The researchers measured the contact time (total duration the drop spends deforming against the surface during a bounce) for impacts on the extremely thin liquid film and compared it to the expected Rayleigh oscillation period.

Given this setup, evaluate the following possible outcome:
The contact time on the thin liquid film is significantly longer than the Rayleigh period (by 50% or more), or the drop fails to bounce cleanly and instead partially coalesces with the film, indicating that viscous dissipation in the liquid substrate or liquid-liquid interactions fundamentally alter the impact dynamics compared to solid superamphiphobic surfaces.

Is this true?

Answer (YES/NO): NO